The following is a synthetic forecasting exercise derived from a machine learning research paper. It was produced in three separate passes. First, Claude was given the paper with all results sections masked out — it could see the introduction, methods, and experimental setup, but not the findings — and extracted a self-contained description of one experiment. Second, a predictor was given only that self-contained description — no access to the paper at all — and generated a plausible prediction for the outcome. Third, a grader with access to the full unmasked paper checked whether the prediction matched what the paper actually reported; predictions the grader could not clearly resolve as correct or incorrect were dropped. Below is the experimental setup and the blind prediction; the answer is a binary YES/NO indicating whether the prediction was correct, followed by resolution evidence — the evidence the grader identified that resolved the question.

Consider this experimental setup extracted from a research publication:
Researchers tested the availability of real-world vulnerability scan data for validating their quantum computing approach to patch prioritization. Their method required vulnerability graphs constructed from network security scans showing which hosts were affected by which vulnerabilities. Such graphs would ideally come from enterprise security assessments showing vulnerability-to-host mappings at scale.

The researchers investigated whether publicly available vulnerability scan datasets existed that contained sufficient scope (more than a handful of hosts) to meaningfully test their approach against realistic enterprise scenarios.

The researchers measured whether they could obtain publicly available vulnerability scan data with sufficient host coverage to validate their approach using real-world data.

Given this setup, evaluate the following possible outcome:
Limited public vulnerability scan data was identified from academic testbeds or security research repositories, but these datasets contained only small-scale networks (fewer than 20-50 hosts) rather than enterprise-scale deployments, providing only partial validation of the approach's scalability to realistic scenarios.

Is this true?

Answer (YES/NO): NO